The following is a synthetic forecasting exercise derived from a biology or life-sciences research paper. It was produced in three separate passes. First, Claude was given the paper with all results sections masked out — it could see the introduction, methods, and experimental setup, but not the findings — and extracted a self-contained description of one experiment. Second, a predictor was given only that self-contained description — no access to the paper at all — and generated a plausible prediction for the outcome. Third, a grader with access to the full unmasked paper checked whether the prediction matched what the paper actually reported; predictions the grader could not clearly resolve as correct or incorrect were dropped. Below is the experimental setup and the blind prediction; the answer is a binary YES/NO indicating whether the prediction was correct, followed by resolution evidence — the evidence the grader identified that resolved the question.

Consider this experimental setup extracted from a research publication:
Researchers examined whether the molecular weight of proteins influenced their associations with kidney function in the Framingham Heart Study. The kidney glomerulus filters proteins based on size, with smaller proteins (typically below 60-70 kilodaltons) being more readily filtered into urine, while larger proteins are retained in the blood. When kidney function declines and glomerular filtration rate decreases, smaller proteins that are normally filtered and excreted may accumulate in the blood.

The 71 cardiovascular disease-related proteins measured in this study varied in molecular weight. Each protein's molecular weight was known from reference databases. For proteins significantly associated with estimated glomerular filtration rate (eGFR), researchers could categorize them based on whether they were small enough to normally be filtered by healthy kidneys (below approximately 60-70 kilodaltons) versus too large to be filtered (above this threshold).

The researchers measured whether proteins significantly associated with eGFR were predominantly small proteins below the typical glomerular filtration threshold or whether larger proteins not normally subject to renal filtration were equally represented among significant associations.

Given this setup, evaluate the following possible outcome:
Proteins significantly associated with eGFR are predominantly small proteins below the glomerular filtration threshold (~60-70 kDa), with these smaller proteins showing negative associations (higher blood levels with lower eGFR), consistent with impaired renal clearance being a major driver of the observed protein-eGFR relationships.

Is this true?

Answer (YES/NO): YES